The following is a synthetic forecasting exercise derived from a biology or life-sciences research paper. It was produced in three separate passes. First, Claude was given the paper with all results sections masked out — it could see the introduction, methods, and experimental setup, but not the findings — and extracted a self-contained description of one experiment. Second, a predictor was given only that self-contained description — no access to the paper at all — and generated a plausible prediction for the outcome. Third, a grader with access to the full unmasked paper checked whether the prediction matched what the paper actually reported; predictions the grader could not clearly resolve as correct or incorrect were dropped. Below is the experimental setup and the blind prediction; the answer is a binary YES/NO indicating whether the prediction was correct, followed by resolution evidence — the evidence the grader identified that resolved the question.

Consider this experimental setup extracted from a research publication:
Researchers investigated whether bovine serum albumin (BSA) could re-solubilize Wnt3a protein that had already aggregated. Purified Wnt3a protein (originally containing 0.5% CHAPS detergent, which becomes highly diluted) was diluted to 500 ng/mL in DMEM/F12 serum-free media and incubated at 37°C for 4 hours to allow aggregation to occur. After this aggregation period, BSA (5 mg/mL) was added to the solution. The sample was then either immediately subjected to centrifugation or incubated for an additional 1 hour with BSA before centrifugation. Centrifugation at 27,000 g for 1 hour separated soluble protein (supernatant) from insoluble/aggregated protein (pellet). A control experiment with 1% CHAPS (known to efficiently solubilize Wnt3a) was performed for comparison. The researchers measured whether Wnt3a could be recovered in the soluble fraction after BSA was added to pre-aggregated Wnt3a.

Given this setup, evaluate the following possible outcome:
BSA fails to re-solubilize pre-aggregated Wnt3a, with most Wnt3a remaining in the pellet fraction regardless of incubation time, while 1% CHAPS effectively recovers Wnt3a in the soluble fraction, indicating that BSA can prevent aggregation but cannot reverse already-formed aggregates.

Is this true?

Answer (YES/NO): NO